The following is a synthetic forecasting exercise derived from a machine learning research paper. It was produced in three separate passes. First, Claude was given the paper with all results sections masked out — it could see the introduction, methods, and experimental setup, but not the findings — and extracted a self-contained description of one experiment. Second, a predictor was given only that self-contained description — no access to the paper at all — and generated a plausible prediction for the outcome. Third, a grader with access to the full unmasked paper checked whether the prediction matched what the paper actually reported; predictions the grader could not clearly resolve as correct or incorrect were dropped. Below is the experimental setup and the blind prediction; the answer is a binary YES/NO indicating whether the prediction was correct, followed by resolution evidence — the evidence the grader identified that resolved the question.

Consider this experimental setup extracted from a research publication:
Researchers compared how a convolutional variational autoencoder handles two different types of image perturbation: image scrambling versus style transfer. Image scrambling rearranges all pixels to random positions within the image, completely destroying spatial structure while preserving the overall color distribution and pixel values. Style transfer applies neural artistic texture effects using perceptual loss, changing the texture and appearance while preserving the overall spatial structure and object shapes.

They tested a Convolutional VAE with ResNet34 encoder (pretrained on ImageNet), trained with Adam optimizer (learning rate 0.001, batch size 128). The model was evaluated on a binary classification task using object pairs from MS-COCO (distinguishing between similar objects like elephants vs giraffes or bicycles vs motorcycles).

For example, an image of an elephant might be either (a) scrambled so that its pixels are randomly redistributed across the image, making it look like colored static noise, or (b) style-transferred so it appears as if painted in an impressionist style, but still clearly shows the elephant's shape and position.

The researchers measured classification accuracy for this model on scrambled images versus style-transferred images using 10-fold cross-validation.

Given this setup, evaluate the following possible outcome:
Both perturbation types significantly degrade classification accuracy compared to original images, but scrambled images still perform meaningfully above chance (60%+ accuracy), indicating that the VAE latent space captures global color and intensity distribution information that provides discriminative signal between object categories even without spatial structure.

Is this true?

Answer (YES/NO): NO